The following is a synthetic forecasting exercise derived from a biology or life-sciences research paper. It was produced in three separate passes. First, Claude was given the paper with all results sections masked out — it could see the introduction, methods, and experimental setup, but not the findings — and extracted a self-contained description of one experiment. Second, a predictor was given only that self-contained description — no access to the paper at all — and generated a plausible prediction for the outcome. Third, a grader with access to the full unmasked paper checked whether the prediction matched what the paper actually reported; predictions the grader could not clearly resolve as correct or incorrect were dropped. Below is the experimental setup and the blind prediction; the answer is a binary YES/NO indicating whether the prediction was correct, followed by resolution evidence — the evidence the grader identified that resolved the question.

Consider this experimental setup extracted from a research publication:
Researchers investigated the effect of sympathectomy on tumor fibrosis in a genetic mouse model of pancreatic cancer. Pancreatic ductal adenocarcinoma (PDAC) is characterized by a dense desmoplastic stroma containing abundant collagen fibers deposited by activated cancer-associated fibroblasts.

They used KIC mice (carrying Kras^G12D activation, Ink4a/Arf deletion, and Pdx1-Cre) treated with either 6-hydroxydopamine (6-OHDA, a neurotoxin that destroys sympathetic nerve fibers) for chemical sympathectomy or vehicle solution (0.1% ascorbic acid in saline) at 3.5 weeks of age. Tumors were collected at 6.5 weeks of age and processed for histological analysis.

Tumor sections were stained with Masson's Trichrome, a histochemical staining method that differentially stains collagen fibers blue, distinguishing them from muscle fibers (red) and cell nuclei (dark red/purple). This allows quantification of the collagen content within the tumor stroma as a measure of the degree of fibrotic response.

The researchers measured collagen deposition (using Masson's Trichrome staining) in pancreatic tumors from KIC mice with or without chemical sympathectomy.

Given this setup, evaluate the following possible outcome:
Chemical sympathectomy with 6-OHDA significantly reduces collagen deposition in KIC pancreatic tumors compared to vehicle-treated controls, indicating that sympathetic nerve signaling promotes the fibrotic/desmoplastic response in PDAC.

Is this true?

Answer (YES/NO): NO